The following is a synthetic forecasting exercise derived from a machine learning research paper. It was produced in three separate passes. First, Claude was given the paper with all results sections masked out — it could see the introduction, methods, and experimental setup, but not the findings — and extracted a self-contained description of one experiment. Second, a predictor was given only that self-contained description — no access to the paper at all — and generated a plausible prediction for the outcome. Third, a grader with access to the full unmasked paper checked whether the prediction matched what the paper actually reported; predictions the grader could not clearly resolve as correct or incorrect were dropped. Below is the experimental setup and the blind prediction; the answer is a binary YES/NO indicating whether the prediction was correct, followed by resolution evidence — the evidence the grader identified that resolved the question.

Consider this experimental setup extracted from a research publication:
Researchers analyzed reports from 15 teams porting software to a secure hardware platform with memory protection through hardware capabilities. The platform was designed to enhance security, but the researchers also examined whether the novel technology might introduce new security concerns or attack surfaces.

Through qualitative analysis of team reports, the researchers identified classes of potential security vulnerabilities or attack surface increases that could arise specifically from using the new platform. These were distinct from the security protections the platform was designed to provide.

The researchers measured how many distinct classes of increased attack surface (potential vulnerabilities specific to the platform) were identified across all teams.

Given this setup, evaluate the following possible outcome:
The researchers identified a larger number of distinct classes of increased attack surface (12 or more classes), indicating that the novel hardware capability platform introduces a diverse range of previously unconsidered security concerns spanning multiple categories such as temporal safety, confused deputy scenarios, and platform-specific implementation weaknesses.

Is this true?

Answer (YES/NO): NO